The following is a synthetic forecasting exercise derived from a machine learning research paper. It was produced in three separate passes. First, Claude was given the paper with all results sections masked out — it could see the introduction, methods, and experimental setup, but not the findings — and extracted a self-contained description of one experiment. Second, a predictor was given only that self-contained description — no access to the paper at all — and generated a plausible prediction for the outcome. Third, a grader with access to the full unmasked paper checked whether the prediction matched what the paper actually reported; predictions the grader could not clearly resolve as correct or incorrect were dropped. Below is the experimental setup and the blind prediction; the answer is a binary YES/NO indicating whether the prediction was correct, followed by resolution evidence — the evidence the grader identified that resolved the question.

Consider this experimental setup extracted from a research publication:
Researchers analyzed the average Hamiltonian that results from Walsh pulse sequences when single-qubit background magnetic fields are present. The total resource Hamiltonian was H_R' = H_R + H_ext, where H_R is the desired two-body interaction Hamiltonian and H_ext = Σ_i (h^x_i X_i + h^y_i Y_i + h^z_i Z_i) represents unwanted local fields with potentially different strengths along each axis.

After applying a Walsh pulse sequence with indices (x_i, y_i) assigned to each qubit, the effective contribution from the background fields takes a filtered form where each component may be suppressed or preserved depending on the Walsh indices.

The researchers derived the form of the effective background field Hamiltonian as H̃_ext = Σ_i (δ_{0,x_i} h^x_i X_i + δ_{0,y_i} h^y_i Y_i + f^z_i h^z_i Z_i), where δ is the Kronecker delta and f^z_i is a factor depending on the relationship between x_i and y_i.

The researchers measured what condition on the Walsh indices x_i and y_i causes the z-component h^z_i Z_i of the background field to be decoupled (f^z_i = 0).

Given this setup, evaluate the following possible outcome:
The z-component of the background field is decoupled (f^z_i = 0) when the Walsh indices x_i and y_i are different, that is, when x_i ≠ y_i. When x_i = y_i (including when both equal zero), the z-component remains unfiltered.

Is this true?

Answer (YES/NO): YES